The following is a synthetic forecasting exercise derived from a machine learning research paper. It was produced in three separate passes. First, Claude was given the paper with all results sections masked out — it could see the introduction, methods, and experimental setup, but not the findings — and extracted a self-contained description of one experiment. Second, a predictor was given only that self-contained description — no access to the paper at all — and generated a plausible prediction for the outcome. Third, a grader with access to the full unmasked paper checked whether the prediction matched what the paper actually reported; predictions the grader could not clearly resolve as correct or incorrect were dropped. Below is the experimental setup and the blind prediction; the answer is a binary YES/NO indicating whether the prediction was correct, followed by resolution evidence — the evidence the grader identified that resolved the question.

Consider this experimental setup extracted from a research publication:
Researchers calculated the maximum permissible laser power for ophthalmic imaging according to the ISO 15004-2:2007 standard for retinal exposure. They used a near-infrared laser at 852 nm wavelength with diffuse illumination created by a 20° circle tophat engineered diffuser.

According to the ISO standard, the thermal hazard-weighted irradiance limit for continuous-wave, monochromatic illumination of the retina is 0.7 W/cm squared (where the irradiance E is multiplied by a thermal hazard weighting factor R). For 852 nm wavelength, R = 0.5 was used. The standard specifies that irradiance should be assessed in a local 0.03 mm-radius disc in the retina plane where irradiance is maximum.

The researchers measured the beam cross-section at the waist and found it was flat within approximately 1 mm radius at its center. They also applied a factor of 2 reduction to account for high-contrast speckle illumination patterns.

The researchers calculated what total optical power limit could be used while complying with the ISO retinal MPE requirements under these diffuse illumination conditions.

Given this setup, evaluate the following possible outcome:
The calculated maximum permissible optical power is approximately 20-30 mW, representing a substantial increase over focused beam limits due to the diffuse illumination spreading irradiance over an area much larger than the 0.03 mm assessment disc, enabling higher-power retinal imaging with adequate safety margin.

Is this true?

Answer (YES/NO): YES